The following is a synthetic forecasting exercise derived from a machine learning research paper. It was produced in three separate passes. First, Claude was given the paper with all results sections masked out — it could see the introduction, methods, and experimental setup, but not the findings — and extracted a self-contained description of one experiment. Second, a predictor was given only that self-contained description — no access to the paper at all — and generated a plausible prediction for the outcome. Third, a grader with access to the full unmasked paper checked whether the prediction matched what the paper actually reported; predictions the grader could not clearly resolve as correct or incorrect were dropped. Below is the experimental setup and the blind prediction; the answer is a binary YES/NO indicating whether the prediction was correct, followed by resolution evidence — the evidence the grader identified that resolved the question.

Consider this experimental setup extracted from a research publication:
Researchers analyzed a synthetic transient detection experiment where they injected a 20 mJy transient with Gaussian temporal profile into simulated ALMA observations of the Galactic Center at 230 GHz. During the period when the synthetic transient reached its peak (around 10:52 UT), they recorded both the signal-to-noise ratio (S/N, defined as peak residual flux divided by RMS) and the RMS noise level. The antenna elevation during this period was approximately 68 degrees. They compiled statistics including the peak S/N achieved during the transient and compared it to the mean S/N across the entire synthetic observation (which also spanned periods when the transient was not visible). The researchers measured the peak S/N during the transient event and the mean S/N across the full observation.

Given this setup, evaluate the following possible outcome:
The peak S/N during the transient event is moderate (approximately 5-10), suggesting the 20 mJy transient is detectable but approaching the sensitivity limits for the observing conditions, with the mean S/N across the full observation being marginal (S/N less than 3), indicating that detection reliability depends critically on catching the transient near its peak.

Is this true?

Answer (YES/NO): NO